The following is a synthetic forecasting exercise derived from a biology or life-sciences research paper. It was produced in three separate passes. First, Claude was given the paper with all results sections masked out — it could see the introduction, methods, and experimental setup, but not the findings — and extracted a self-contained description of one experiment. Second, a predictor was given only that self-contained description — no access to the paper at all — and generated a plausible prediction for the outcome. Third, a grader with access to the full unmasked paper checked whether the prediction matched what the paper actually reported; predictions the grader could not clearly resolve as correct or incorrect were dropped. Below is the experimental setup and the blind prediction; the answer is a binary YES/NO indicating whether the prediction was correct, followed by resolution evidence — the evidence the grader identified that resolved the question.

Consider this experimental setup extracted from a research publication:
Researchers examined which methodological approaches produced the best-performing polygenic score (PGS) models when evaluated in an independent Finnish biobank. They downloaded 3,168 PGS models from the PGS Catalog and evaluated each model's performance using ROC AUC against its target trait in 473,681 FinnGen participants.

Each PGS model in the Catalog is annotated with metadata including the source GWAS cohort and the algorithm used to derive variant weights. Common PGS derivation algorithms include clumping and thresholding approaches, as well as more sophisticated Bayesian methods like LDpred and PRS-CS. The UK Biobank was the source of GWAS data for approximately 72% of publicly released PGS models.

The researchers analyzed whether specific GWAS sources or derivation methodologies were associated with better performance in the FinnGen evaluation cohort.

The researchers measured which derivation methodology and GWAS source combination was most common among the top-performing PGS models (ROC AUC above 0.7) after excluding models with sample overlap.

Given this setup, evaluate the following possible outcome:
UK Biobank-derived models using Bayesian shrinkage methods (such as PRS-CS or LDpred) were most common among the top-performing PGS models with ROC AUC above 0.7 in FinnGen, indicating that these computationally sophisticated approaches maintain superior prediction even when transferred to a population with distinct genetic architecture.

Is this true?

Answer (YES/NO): NO